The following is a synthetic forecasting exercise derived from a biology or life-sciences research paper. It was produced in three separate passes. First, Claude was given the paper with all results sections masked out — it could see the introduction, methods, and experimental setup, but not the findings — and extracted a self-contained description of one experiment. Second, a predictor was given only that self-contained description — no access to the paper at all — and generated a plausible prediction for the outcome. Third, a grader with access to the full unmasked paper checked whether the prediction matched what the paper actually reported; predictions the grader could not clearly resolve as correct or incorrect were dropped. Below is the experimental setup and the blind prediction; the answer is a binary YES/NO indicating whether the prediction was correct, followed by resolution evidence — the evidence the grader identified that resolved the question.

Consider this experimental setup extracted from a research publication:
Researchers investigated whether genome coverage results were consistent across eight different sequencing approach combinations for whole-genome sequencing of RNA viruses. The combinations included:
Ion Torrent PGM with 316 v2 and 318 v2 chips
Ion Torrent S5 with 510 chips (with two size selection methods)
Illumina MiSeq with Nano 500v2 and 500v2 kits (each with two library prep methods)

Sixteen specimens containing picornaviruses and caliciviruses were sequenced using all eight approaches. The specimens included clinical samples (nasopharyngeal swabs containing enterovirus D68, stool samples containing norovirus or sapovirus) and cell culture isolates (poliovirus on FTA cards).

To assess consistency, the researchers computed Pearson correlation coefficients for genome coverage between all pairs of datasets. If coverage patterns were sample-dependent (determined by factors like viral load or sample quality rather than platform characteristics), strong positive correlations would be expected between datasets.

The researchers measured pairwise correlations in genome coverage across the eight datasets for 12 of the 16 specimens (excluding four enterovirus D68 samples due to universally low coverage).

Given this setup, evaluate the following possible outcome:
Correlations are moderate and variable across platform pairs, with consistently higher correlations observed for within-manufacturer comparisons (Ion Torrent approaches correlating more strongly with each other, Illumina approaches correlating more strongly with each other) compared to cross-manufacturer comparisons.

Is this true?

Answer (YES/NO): NO